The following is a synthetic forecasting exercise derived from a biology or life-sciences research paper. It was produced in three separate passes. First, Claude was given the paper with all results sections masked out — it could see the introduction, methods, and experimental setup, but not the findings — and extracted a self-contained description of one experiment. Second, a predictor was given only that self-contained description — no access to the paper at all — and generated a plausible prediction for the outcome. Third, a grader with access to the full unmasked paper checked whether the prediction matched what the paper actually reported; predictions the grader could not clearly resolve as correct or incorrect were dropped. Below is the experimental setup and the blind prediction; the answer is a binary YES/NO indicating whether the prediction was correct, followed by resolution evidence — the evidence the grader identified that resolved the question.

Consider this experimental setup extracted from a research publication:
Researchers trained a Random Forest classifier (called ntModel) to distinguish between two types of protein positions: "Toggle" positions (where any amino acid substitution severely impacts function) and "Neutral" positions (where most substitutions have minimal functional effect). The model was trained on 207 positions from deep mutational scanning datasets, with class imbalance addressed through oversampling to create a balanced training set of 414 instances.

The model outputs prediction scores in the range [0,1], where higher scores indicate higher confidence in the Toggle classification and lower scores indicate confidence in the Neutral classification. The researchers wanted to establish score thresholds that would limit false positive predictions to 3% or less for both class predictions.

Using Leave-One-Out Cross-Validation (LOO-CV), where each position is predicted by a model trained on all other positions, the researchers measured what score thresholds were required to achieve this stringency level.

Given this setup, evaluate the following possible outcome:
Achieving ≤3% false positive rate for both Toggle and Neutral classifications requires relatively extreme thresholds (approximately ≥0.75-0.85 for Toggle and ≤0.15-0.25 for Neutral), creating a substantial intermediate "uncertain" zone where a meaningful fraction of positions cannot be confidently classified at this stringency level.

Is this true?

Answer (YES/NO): NO